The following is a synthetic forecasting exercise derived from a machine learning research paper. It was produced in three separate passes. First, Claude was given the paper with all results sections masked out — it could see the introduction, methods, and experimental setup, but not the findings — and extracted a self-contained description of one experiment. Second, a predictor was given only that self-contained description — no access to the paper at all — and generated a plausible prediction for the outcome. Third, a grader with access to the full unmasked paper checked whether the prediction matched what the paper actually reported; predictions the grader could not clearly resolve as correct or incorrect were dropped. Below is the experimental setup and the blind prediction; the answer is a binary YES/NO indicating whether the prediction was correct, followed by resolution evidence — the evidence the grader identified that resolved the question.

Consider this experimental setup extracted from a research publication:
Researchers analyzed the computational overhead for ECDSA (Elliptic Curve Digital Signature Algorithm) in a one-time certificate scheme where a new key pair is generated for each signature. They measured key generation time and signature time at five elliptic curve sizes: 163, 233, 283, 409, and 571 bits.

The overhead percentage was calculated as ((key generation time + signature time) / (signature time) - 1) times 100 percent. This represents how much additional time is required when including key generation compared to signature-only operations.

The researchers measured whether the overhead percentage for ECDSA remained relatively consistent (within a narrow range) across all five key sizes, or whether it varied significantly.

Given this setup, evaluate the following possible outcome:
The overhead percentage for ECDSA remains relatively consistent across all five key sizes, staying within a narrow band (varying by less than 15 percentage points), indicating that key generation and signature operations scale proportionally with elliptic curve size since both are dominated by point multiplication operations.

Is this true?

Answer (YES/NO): YES